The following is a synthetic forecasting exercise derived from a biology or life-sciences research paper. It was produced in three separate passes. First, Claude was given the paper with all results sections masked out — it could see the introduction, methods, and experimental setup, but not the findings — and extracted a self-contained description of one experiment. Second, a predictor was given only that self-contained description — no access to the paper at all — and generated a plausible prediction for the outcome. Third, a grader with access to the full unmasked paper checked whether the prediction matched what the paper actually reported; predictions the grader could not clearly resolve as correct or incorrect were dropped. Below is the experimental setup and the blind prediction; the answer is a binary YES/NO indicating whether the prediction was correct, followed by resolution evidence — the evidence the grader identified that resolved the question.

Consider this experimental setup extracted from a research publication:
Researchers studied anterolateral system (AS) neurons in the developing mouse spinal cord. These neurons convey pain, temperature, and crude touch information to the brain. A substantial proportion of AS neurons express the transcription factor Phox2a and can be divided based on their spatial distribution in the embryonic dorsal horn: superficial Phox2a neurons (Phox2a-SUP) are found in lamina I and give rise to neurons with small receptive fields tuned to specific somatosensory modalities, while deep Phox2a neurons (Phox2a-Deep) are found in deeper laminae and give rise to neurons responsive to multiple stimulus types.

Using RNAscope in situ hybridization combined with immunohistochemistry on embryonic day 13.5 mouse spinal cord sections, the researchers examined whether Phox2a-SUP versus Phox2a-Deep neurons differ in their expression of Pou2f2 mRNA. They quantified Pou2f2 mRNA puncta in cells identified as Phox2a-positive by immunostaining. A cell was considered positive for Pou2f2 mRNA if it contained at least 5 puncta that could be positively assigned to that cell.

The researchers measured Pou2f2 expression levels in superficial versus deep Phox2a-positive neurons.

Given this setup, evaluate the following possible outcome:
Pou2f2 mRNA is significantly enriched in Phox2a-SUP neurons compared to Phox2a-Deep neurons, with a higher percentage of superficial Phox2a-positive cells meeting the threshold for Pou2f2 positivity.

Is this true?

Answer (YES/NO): YES